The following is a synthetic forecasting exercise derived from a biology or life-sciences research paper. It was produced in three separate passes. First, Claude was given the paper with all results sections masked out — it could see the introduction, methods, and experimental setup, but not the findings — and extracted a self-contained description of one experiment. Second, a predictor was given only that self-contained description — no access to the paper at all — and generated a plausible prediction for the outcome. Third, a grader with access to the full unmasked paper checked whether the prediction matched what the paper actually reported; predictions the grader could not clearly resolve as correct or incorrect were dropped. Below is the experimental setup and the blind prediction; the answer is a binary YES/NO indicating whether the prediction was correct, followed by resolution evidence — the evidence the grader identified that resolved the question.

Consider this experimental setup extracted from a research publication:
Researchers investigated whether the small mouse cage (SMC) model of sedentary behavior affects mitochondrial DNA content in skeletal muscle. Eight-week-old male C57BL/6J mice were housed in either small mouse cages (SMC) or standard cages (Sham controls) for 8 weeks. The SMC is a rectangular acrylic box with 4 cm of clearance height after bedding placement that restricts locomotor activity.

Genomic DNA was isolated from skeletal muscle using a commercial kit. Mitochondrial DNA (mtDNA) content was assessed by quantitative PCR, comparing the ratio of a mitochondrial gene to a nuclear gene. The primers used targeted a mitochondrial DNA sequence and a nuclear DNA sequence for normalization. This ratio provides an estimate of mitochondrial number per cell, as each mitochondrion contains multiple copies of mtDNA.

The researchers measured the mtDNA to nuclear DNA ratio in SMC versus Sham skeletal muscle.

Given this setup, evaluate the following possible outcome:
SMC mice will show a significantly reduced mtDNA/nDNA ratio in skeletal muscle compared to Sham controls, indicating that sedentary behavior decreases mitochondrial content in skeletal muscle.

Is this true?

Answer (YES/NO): NO